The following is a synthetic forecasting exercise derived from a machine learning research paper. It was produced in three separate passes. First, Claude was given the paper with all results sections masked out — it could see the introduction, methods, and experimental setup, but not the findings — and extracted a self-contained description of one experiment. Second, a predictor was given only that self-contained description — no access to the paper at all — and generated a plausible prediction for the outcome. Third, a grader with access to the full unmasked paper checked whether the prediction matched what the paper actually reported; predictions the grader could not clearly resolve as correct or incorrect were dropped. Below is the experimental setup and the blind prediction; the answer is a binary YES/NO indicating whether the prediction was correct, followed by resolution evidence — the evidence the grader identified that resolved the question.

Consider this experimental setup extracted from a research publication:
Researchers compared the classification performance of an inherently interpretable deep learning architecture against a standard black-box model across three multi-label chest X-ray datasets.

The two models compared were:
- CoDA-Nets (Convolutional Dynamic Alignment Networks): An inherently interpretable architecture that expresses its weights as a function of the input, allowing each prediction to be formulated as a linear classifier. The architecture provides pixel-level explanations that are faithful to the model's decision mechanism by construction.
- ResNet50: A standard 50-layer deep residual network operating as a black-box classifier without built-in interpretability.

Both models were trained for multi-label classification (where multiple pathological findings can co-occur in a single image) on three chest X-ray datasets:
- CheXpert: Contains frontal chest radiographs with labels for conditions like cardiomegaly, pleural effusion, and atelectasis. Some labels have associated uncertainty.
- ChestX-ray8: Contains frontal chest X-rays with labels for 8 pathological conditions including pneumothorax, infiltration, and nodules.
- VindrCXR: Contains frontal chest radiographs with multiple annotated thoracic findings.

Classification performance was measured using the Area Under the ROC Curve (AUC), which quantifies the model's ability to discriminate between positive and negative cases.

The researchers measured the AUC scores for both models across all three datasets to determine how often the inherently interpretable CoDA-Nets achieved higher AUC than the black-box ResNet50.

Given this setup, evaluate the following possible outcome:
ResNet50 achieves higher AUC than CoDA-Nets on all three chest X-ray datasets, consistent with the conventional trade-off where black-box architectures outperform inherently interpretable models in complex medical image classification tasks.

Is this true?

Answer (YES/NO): NO